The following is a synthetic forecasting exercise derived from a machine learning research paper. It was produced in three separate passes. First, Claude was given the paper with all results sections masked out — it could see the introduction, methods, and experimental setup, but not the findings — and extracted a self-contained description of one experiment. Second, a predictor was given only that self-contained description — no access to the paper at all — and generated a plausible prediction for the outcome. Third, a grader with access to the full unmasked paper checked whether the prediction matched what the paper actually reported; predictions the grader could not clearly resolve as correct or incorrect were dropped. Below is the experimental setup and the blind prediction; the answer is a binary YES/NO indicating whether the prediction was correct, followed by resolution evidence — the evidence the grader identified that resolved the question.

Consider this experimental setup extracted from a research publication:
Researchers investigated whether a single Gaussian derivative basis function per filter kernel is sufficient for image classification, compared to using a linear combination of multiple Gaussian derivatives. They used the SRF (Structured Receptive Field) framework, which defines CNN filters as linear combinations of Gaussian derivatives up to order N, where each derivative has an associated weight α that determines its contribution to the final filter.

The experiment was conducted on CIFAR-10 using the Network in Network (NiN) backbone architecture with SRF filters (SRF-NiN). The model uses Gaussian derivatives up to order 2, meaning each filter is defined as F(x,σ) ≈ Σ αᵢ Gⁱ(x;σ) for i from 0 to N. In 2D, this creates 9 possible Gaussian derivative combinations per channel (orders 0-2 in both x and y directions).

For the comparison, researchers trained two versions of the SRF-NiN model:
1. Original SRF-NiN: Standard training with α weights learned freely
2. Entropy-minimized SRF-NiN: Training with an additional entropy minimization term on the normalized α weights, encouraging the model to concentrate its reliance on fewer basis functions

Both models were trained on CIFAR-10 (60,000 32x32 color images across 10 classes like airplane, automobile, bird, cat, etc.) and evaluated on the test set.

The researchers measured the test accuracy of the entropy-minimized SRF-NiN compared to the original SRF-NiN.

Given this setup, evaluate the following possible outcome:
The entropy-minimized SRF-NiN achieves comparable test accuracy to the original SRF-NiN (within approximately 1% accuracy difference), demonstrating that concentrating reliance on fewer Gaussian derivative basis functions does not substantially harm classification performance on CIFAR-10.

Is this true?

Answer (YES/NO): YES